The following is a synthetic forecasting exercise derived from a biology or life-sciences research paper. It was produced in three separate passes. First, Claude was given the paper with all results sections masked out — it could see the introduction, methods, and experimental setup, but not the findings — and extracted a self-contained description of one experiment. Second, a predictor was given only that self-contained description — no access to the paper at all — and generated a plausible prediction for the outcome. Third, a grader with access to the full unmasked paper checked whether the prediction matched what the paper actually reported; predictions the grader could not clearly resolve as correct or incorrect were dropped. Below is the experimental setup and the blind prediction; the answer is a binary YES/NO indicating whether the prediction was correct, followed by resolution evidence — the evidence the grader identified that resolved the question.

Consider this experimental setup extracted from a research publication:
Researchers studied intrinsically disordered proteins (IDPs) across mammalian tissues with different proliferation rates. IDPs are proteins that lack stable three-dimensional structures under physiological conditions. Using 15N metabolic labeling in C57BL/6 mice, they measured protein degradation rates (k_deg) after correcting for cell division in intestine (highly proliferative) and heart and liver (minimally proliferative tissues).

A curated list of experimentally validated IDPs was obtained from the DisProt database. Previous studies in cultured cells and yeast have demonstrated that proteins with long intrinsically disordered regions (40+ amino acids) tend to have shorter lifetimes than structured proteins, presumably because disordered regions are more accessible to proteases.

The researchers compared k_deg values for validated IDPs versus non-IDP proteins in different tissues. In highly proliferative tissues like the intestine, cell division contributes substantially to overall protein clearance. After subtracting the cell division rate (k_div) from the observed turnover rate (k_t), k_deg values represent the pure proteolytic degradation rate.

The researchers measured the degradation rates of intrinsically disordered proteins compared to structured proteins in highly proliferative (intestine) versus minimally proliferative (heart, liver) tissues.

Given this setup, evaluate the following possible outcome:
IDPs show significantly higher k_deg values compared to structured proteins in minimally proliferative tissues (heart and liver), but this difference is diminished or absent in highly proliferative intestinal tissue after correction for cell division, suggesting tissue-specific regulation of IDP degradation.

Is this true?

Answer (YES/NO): NO